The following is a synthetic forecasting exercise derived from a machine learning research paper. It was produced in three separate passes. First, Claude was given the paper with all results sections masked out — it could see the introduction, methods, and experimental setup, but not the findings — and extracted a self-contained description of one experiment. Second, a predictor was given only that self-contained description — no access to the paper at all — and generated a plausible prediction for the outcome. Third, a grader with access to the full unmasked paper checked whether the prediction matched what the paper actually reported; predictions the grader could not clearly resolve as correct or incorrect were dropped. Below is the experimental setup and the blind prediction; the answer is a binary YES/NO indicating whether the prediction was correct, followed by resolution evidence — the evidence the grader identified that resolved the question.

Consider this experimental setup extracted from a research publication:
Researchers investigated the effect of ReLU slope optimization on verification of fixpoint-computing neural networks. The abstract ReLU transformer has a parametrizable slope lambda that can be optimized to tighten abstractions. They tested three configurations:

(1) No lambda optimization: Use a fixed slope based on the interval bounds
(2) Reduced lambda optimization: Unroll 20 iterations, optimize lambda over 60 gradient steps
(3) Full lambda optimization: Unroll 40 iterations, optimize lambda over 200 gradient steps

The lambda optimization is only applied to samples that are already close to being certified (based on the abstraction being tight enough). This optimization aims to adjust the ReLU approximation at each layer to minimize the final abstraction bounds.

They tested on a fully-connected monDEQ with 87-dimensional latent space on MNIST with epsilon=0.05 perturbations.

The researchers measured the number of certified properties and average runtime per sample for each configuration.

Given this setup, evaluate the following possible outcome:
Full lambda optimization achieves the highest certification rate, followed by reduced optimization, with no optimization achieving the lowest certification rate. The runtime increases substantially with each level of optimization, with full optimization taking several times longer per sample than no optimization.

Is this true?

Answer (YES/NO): NO